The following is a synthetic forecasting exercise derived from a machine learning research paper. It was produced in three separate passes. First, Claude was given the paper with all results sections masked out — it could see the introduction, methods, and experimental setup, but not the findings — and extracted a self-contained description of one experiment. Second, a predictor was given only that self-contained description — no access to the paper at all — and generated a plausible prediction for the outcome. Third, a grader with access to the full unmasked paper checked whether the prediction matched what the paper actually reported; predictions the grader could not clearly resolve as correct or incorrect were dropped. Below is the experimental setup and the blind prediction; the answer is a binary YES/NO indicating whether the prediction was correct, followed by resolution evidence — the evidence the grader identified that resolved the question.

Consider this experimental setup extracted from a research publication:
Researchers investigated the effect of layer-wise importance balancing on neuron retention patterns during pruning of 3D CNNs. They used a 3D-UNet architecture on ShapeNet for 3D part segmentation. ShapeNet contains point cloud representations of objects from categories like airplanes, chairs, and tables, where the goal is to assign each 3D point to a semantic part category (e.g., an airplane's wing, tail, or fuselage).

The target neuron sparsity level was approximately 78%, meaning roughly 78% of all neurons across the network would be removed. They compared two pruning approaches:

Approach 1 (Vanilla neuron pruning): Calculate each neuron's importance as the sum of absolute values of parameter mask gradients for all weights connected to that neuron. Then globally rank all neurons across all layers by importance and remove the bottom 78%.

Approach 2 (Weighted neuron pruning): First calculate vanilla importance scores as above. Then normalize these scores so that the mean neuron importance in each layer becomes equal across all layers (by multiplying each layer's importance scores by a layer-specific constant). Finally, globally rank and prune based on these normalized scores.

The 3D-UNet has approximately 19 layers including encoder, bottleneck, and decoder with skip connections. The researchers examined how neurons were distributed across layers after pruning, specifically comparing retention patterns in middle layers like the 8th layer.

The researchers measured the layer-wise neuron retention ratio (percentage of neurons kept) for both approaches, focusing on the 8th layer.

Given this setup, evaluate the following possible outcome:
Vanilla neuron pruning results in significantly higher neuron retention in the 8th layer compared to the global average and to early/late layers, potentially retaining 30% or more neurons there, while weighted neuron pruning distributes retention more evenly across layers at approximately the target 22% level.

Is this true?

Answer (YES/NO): NO